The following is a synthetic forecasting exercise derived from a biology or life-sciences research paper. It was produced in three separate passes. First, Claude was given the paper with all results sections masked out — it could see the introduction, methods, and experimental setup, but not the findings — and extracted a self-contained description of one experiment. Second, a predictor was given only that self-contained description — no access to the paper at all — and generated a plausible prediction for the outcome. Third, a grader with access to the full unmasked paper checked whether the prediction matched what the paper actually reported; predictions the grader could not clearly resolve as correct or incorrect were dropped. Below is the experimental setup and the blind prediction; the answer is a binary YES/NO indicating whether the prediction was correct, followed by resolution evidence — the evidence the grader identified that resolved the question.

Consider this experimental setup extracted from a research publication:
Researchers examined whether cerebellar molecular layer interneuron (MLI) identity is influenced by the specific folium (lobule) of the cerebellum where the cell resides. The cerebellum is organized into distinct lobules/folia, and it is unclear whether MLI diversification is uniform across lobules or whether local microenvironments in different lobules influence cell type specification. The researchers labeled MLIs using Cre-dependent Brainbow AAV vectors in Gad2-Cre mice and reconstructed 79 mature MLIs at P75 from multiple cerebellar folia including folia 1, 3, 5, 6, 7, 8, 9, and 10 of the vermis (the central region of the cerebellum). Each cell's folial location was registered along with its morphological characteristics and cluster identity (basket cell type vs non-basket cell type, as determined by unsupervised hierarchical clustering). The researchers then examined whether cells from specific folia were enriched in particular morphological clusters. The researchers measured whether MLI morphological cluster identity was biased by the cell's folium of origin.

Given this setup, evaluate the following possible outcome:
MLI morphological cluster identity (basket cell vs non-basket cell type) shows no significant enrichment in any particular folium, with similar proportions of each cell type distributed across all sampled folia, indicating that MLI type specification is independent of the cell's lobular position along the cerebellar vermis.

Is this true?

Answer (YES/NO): YES